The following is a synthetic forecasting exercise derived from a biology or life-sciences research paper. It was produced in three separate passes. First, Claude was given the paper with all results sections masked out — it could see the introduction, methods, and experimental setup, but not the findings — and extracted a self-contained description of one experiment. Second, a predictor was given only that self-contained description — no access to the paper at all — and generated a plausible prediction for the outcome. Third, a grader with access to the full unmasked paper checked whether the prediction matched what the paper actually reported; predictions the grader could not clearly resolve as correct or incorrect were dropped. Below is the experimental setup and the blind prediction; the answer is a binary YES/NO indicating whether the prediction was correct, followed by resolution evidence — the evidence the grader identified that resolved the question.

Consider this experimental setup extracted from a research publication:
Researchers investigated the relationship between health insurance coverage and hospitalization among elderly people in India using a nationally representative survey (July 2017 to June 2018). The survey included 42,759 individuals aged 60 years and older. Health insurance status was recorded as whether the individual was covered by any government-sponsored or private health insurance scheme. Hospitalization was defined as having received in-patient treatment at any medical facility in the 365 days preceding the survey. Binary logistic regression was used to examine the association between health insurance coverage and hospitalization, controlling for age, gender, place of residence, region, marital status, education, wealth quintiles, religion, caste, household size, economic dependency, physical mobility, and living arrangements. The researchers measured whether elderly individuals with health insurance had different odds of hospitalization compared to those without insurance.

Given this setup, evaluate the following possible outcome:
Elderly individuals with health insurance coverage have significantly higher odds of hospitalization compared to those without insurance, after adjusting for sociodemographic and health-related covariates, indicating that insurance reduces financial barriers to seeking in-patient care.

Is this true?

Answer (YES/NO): YES